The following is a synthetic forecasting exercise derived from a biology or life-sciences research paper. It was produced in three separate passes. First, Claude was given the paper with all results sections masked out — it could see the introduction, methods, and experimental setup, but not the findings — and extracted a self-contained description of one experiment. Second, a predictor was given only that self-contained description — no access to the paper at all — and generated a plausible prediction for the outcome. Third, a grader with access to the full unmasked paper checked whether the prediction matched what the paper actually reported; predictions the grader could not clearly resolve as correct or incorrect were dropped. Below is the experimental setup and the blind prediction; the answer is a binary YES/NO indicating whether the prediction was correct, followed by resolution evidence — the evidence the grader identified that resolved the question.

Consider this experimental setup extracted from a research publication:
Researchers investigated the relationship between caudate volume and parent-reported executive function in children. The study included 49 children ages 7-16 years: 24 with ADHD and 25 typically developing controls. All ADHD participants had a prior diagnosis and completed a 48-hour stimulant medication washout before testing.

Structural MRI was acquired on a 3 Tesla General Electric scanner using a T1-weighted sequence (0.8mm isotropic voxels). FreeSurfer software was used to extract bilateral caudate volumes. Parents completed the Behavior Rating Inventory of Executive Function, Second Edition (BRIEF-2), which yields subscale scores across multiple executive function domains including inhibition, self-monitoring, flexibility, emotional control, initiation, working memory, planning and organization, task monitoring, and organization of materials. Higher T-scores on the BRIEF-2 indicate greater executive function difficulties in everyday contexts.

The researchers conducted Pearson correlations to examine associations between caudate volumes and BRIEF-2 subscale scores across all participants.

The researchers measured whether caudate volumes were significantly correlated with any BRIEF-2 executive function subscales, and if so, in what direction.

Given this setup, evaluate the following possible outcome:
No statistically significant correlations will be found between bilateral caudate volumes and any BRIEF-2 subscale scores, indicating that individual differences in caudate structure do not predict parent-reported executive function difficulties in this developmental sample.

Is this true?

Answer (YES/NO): NO